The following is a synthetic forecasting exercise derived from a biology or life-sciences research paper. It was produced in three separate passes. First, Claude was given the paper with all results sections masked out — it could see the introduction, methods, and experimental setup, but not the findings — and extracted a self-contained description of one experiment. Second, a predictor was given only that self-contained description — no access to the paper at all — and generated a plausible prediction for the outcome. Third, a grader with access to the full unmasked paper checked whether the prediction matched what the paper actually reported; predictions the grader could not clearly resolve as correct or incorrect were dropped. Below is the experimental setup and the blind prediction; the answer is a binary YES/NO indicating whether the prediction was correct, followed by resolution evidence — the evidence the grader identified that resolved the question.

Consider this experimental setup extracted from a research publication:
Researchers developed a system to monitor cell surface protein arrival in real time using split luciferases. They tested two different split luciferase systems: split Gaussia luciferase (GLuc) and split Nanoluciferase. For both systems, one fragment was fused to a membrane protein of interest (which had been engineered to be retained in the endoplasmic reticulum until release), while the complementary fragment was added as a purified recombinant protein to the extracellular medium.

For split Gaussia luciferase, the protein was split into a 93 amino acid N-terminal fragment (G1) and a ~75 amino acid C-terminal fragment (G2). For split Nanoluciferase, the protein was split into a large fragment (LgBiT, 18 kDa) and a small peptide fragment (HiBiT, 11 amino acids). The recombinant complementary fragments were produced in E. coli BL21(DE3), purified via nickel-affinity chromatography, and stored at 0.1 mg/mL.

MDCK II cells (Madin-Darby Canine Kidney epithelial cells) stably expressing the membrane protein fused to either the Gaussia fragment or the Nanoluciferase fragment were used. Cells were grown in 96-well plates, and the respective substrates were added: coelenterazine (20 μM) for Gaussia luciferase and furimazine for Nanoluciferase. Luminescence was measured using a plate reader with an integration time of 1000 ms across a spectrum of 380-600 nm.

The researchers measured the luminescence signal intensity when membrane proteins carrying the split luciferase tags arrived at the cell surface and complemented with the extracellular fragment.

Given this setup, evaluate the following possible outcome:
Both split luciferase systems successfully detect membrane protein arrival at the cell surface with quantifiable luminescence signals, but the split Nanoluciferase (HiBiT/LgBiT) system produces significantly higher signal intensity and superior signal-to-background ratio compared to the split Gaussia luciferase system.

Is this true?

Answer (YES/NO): NO